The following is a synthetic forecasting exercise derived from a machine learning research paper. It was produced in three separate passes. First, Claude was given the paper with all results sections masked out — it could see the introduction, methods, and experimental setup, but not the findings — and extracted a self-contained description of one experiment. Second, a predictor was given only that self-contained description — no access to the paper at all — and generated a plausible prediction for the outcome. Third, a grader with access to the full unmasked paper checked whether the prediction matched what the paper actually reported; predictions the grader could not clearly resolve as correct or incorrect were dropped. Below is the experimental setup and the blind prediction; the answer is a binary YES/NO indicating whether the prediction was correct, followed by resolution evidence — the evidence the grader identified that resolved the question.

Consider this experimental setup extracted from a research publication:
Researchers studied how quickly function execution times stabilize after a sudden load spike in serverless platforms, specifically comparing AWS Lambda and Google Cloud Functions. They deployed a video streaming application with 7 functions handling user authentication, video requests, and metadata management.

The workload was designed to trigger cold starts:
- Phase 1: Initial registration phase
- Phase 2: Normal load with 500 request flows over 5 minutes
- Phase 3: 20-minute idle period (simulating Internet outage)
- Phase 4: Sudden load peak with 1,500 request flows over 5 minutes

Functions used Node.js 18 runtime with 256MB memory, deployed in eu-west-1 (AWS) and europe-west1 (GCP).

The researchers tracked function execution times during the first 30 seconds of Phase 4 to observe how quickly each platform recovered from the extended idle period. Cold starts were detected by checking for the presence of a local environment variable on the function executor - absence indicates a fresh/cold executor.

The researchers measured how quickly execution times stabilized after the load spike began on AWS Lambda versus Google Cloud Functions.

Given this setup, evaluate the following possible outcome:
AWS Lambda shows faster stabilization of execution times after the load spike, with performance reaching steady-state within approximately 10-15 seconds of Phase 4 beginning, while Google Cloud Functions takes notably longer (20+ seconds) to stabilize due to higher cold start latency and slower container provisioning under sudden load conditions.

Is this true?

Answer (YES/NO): NO